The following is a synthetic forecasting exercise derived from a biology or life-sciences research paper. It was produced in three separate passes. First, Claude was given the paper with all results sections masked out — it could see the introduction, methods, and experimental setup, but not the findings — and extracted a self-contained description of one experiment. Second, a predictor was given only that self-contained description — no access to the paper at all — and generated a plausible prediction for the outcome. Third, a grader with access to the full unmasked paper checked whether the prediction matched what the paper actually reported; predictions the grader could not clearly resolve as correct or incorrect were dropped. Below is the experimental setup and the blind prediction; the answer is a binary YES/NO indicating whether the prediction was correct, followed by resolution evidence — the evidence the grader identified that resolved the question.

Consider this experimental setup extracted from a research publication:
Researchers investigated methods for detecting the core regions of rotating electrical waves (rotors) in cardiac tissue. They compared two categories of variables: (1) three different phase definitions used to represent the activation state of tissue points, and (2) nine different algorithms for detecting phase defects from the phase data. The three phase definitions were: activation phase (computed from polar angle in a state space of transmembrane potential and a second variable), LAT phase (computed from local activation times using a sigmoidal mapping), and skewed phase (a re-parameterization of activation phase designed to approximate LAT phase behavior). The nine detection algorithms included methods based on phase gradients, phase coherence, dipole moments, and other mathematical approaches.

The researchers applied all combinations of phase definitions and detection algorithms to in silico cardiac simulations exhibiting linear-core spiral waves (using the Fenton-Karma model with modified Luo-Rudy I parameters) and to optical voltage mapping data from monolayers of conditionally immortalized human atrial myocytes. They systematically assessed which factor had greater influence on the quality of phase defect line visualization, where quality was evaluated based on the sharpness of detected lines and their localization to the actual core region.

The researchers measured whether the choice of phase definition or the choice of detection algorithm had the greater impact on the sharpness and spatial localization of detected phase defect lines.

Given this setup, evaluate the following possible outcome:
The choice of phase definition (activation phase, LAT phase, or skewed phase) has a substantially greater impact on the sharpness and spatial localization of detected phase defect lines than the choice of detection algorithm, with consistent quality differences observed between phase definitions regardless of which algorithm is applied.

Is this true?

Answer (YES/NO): YES